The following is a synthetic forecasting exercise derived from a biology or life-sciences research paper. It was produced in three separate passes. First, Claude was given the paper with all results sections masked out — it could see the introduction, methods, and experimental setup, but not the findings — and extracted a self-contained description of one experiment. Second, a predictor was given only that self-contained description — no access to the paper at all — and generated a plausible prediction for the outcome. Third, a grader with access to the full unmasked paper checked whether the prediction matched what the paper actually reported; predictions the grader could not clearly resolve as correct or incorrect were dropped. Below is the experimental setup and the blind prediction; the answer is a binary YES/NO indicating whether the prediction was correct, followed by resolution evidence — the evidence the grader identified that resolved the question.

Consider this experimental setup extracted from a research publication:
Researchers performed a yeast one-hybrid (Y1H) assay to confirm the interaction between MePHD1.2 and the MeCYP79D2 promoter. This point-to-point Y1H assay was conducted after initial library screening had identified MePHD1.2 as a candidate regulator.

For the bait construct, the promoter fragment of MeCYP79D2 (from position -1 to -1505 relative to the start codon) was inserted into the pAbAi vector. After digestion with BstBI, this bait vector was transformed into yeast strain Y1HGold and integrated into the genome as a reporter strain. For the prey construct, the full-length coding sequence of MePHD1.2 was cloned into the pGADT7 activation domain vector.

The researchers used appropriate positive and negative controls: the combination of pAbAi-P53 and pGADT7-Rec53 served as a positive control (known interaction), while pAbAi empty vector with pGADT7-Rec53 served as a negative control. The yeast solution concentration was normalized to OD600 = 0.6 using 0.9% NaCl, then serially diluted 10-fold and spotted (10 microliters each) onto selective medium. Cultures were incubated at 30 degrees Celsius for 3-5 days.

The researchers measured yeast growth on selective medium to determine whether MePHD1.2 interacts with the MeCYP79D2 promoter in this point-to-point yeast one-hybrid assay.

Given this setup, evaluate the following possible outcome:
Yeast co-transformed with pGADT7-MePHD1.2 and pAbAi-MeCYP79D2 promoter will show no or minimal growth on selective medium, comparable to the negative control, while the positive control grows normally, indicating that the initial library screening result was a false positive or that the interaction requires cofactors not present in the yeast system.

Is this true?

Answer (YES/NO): NO